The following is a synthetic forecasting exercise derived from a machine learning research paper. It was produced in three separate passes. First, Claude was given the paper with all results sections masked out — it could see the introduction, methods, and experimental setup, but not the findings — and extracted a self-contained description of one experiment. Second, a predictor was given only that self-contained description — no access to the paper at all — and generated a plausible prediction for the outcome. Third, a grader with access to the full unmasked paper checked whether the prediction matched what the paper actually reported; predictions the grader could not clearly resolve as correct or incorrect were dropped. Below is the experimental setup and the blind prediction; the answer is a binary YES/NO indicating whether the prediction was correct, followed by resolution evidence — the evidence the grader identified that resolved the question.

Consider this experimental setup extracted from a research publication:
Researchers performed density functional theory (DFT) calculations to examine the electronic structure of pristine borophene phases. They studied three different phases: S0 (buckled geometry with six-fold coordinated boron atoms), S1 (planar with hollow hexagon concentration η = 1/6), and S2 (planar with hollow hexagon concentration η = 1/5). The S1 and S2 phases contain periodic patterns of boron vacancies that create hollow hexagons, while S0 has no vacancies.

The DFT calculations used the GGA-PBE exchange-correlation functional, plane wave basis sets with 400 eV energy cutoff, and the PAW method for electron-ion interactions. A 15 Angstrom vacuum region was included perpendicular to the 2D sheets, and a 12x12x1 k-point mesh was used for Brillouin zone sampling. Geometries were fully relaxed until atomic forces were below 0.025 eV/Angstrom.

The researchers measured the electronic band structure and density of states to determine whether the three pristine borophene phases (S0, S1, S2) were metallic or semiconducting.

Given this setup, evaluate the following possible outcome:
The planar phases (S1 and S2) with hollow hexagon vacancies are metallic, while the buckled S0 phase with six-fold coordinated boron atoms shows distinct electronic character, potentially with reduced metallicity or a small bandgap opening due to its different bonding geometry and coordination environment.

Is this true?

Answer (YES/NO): NO